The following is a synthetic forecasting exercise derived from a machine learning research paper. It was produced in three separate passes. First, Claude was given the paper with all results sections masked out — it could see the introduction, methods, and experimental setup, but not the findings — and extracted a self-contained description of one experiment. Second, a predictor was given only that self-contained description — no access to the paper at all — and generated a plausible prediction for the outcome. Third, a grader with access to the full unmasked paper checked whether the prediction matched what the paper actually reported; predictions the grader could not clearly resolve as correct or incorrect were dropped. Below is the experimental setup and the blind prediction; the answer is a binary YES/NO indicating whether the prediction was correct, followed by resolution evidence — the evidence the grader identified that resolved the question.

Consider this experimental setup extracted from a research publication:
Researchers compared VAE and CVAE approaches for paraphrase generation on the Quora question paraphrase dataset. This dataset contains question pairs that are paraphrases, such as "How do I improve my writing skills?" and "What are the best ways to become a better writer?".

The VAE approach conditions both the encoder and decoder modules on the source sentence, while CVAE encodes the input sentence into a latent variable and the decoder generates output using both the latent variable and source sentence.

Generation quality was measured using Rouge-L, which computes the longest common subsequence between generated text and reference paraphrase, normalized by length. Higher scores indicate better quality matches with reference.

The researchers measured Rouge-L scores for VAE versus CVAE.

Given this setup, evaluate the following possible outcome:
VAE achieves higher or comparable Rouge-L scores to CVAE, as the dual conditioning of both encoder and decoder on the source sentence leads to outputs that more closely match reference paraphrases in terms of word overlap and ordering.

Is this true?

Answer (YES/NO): YES